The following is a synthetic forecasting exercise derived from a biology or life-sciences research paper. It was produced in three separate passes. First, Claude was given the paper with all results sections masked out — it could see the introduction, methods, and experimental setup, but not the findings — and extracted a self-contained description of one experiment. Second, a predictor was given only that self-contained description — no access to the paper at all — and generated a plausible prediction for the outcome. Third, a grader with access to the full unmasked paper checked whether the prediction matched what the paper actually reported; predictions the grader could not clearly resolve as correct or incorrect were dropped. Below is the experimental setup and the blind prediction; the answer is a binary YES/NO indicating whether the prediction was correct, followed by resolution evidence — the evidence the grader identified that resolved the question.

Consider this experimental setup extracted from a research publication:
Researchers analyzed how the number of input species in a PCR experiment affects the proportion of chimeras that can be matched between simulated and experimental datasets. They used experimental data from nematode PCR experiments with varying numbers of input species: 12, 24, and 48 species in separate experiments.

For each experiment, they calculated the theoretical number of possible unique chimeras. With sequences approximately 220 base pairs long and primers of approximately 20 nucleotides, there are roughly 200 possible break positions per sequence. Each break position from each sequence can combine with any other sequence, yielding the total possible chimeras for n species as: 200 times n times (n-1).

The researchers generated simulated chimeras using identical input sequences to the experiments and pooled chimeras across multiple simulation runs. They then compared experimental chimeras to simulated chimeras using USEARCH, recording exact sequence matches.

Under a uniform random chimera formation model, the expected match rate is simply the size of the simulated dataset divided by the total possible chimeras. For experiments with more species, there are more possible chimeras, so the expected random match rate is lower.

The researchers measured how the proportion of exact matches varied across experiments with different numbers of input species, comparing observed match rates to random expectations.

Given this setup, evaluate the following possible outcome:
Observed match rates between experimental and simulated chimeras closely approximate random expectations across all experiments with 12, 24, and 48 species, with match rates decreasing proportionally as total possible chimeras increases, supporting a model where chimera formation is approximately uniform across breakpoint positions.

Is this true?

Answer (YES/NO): NO